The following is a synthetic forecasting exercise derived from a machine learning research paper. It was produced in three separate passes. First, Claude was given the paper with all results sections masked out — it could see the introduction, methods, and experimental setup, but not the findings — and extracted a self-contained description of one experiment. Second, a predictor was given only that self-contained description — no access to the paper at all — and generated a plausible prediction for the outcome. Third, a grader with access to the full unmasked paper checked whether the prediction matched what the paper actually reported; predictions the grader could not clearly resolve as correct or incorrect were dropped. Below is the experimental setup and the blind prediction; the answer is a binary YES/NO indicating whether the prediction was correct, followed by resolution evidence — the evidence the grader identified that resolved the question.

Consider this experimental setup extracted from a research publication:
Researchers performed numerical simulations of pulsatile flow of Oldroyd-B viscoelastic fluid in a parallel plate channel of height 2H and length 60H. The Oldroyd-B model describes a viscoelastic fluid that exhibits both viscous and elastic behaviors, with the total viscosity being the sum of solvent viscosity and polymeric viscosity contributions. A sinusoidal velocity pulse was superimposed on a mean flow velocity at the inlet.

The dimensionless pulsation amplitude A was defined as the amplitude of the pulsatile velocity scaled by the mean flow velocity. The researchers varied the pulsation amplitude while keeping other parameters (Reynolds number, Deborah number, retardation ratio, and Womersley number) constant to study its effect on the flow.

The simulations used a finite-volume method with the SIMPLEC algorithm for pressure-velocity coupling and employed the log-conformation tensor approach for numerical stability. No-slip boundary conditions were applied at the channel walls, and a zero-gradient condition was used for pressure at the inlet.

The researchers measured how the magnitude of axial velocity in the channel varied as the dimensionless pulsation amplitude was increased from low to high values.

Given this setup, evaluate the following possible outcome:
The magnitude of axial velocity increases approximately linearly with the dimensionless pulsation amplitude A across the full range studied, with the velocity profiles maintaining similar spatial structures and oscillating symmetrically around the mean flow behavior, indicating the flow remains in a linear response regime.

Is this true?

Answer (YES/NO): NO